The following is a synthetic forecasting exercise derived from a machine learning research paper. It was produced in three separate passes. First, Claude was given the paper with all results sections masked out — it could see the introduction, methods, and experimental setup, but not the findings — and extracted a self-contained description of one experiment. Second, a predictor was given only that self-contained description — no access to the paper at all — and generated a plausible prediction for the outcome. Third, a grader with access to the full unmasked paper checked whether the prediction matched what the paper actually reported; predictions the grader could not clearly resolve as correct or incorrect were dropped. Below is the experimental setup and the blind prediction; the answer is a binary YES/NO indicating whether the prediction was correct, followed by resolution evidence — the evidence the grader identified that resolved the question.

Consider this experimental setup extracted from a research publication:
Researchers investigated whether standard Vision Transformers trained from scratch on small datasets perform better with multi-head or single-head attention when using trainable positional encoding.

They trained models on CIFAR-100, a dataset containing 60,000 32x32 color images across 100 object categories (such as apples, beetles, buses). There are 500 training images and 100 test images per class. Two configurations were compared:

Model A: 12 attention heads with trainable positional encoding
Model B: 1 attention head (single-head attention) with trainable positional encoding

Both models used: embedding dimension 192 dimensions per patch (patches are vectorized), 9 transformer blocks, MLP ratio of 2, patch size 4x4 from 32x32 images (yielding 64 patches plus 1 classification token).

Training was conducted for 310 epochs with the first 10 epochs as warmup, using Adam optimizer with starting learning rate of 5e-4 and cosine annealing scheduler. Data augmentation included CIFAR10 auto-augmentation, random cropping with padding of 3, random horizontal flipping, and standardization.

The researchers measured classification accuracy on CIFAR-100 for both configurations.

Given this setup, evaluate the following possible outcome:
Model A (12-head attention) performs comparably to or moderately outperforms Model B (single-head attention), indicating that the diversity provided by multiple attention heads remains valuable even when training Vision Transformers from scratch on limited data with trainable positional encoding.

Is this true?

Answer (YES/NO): NO